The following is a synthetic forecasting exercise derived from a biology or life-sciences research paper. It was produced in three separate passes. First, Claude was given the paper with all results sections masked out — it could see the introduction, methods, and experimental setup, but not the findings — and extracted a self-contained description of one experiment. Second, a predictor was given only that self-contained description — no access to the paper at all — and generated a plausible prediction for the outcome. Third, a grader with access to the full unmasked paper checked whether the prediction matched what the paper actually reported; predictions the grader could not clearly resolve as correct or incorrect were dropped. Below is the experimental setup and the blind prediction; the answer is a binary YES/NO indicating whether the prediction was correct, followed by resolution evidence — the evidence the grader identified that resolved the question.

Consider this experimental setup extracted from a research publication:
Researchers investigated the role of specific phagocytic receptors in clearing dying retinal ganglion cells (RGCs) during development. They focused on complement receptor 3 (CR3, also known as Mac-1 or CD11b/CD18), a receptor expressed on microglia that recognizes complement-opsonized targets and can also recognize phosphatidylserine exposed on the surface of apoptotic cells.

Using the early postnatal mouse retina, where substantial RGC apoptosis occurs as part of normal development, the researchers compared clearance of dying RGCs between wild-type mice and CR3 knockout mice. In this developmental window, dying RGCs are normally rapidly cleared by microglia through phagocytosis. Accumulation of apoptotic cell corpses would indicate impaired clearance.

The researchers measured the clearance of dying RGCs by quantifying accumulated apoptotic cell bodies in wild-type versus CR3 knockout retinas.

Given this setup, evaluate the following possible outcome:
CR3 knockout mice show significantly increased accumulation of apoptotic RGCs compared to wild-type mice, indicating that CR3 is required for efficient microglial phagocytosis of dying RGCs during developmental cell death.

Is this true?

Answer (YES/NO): YES